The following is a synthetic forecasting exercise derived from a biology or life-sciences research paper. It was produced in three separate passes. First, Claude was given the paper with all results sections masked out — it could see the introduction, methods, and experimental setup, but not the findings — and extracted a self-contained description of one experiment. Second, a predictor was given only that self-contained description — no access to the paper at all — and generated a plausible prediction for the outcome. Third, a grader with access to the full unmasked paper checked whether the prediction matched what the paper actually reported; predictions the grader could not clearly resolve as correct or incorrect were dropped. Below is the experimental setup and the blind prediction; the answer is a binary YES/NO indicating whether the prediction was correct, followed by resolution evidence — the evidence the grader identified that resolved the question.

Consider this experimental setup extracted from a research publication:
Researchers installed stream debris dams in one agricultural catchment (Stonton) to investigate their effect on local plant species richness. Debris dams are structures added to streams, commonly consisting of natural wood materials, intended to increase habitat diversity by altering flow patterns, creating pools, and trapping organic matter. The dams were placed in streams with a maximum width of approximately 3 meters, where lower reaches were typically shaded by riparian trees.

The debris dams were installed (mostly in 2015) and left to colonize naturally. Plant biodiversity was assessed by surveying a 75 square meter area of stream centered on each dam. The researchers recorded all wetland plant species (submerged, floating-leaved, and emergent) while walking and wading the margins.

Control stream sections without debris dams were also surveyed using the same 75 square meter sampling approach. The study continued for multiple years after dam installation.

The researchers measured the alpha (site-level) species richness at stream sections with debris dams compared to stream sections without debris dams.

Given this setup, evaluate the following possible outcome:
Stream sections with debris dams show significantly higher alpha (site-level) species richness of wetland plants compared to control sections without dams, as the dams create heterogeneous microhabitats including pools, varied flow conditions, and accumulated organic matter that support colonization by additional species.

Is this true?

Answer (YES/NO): NO